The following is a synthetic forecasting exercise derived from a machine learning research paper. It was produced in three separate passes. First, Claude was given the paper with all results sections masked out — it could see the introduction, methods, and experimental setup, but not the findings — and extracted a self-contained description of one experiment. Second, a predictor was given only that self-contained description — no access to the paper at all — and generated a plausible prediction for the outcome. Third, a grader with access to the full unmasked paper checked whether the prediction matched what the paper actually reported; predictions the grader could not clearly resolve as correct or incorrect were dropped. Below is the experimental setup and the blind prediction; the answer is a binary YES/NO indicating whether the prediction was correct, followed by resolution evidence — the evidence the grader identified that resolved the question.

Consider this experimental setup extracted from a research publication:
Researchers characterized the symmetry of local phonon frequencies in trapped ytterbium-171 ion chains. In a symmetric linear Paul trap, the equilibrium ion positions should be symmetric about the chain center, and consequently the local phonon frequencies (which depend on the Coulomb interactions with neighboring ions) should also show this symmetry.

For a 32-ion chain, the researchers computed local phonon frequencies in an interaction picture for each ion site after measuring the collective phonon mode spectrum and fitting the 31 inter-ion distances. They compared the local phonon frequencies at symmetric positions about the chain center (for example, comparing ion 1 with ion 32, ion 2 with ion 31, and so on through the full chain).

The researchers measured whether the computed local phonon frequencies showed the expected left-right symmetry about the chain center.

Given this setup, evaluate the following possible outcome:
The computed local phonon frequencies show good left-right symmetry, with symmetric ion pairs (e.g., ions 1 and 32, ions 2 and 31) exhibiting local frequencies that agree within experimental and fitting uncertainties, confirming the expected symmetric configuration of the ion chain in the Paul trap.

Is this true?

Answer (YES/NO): YES